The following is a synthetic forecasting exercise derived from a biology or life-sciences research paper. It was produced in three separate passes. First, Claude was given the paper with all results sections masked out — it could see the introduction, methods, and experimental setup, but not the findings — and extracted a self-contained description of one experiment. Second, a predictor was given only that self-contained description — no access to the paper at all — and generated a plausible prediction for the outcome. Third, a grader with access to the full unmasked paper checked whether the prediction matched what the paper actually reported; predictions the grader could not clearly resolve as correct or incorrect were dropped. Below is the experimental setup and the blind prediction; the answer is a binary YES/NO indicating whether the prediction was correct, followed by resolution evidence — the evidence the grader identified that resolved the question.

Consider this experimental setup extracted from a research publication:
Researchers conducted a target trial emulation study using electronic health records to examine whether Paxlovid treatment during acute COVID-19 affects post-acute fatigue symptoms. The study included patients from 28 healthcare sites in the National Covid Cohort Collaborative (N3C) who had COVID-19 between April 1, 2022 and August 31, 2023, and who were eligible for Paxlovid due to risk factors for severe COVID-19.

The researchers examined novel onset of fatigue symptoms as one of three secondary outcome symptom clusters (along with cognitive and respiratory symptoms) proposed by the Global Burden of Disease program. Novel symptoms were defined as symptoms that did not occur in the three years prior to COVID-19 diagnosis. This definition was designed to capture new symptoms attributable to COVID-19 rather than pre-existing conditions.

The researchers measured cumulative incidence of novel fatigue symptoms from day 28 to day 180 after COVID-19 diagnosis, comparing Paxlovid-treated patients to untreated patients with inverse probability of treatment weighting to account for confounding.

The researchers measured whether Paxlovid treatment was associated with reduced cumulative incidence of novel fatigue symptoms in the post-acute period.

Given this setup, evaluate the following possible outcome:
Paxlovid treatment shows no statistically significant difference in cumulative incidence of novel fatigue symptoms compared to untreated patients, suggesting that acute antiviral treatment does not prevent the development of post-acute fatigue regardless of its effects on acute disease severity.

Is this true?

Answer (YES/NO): NO